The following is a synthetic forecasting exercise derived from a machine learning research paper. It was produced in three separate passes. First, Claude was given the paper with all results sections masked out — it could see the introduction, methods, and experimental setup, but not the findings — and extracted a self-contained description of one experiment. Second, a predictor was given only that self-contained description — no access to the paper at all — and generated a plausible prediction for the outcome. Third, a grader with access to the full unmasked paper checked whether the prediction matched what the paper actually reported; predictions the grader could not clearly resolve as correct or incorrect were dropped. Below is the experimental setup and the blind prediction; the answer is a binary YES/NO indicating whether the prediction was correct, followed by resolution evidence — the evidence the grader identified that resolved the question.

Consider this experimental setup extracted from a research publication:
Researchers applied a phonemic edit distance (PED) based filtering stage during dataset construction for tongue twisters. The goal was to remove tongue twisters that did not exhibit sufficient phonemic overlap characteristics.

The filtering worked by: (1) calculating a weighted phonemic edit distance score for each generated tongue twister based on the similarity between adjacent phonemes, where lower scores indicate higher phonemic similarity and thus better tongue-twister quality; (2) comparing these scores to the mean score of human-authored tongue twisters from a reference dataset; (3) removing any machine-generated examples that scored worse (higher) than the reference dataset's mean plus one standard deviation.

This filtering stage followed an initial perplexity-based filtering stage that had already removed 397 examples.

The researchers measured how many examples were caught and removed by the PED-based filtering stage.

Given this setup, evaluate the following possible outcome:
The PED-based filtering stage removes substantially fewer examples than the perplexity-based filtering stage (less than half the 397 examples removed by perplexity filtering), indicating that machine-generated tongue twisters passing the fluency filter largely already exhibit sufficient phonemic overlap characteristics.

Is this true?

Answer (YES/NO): NO